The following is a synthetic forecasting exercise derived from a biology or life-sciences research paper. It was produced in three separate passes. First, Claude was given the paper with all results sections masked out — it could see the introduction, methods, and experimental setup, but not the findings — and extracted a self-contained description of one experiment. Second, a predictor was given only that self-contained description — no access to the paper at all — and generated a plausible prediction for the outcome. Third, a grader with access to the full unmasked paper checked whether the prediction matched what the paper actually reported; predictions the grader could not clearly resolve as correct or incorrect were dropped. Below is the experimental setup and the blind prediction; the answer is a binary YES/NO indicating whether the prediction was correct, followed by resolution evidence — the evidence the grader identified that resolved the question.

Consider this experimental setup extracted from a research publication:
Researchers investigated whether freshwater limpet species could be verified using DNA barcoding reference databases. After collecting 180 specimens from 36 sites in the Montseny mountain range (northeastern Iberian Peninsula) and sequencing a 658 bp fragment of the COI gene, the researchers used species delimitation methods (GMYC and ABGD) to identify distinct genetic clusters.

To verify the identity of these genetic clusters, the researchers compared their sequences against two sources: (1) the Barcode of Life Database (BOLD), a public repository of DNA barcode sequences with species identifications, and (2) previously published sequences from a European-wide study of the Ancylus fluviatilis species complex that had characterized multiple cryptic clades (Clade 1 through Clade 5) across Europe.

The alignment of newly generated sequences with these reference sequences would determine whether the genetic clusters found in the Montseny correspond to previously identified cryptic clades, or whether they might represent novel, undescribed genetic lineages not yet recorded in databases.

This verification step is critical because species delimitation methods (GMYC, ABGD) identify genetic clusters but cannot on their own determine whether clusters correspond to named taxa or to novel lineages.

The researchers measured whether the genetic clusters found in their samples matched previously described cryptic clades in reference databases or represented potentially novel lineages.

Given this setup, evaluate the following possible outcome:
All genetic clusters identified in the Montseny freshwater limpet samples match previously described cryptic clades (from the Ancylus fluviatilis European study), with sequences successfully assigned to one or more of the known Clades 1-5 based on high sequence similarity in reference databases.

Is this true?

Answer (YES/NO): YES